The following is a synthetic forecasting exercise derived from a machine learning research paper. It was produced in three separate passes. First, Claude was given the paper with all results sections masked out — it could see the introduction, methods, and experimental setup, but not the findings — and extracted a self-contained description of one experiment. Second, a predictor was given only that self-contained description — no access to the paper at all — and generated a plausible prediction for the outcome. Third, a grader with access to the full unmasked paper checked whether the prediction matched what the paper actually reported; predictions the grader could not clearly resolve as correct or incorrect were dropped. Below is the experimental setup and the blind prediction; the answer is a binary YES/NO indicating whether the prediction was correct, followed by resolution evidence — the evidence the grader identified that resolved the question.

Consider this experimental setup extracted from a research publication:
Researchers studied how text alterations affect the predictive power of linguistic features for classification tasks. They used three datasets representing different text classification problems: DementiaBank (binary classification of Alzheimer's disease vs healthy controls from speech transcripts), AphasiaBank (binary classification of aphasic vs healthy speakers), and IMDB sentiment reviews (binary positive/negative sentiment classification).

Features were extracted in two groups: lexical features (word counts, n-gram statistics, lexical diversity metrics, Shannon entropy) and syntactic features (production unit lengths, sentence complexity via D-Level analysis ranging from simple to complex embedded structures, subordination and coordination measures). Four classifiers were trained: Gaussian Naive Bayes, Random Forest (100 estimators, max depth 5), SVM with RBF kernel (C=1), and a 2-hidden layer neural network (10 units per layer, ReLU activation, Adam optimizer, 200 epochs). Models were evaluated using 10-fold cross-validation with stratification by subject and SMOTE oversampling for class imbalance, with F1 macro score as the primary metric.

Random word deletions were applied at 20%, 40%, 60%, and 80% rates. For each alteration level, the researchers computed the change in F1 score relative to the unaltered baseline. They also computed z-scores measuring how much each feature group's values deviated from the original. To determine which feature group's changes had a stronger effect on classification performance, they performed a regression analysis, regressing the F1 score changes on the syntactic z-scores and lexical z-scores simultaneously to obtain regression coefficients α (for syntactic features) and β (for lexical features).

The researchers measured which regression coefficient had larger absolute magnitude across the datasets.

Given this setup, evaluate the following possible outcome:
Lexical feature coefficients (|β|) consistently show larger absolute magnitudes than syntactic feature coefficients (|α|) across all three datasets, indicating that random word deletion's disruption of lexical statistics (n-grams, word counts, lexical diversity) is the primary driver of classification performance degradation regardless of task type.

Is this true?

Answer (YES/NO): NO